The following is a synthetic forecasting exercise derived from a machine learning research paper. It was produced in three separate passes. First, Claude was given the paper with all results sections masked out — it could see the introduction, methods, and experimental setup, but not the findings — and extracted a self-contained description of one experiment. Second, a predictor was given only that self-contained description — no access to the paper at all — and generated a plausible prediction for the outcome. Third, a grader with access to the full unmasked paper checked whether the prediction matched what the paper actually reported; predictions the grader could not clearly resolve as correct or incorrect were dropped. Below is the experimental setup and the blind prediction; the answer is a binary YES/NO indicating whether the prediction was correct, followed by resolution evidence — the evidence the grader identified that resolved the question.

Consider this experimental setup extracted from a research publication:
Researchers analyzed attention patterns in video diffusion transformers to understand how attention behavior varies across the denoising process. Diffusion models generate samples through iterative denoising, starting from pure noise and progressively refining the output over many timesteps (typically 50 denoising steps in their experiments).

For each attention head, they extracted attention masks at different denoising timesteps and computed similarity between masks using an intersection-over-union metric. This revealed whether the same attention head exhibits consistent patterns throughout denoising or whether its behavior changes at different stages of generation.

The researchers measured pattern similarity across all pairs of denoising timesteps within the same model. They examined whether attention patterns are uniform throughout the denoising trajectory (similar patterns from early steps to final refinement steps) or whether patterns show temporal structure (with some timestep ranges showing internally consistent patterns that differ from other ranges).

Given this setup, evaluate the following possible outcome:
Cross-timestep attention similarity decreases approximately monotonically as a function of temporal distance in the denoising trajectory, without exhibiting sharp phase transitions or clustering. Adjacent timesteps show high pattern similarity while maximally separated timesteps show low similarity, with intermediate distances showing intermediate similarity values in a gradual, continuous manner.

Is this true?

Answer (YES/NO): NO